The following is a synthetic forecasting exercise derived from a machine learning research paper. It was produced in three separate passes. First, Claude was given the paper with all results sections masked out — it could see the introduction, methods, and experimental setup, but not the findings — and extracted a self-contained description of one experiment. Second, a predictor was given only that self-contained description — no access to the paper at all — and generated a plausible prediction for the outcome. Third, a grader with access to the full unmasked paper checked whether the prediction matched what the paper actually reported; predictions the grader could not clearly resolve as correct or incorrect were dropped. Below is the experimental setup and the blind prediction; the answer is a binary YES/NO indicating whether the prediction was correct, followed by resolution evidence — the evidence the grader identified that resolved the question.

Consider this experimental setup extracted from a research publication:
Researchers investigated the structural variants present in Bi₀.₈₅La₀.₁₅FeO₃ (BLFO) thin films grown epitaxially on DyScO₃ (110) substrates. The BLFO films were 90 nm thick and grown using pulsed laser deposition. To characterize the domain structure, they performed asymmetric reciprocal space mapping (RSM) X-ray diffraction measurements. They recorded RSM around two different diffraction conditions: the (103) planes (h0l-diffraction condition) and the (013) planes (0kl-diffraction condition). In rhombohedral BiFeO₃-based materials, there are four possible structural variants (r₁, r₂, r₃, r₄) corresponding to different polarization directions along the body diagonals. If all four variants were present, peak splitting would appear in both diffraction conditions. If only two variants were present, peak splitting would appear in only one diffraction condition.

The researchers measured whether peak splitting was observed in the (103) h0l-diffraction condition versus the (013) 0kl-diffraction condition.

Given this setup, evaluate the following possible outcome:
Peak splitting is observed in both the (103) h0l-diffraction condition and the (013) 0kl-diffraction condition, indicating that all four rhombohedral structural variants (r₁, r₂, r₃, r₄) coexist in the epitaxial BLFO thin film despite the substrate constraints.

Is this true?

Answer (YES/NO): NO